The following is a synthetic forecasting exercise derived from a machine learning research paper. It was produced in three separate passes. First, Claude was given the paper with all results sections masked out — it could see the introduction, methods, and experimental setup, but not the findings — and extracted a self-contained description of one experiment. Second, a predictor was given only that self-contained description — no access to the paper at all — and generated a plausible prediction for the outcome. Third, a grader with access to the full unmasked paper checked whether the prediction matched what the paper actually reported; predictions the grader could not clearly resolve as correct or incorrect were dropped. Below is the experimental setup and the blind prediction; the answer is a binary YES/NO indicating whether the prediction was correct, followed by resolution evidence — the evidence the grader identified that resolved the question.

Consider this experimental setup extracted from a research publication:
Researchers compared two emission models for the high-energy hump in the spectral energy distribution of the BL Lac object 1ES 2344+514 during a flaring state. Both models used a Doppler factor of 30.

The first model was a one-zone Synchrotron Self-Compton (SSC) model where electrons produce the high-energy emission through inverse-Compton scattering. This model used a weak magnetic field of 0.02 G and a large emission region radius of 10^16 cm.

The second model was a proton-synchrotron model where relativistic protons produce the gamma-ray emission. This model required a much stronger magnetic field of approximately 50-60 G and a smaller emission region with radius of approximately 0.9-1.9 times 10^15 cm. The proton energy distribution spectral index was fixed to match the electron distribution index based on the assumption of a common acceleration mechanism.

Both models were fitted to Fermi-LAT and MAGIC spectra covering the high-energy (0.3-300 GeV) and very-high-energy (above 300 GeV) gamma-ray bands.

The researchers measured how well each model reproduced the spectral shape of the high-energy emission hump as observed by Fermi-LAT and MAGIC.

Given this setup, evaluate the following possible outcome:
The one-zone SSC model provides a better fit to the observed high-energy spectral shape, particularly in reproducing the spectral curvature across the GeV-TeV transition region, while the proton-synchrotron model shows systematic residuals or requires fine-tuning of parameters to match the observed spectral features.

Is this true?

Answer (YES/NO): YES